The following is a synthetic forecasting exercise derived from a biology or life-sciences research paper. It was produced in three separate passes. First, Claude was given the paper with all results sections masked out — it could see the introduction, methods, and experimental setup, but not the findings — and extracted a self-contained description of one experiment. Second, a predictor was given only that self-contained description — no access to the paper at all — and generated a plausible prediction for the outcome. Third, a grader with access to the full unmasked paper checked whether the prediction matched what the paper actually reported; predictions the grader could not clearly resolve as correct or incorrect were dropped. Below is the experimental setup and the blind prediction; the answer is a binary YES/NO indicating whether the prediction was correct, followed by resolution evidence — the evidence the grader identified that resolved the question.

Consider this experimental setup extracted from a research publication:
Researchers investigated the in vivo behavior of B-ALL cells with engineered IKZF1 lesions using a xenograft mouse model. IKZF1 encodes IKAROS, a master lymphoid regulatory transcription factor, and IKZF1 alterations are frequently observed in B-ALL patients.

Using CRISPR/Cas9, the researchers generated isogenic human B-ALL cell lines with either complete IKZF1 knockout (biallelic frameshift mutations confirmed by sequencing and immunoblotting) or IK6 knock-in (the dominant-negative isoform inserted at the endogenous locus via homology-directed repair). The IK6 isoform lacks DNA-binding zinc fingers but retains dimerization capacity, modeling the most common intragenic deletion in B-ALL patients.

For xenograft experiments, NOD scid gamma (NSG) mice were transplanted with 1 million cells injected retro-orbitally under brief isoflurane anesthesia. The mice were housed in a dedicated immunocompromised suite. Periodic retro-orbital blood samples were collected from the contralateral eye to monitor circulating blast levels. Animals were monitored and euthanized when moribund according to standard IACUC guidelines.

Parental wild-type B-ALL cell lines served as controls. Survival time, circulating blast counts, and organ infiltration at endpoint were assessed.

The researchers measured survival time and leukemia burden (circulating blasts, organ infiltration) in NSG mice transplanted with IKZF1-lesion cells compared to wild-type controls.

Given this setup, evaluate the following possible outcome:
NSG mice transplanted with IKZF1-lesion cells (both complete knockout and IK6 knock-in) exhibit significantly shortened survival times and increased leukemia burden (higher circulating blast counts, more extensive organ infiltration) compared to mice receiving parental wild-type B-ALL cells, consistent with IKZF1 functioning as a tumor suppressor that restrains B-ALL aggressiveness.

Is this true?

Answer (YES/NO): YES